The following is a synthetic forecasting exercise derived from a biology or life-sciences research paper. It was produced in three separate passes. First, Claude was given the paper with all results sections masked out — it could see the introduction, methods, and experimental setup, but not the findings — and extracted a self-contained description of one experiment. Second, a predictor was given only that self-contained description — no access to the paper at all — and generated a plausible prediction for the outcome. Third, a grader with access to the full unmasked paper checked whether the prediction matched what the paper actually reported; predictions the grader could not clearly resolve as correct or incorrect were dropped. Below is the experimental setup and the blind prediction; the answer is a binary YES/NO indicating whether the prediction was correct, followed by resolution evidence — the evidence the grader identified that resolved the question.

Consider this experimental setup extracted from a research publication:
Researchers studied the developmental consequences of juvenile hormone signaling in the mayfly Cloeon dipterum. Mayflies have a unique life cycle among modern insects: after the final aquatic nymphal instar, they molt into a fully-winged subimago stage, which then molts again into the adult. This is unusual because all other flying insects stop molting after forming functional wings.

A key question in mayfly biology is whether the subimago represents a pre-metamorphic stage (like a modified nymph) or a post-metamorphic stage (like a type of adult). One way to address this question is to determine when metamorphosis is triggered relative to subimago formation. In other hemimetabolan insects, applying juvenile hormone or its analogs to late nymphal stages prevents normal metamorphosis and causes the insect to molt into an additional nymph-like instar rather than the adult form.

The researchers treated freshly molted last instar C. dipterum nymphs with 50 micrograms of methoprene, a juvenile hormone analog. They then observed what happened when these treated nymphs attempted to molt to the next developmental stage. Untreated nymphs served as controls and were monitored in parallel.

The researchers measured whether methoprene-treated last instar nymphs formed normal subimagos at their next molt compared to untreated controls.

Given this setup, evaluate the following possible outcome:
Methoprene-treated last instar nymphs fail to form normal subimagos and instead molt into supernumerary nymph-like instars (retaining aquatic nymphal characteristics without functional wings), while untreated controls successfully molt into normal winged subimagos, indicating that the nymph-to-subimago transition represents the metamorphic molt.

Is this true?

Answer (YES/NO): NO